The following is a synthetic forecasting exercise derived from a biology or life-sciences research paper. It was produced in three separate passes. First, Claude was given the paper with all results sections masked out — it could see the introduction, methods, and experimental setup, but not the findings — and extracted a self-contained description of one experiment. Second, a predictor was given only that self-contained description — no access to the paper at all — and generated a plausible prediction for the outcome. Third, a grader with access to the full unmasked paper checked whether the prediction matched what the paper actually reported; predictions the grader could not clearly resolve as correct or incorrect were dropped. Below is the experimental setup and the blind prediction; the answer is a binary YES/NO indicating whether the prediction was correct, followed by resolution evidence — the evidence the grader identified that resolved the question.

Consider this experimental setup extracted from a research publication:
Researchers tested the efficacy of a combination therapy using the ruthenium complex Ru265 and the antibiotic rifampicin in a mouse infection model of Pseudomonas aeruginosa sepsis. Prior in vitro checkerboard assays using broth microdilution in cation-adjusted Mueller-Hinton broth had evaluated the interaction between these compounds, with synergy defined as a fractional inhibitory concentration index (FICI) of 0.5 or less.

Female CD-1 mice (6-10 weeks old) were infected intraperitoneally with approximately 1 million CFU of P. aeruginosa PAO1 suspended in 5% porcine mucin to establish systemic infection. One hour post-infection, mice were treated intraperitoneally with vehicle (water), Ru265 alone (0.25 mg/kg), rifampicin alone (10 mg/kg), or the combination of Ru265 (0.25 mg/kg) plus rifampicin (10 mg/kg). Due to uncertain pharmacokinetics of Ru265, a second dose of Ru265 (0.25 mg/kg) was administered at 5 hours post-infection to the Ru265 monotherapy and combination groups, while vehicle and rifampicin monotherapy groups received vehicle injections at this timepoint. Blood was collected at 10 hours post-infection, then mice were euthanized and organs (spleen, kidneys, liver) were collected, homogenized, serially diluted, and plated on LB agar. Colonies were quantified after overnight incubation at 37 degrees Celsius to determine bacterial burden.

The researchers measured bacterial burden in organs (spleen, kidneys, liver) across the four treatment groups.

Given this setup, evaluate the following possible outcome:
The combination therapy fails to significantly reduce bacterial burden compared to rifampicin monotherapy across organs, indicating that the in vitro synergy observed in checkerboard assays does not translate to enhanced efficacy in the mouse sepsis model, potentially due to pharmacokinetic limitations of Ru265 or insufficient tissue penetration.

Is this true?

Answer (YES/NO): NO